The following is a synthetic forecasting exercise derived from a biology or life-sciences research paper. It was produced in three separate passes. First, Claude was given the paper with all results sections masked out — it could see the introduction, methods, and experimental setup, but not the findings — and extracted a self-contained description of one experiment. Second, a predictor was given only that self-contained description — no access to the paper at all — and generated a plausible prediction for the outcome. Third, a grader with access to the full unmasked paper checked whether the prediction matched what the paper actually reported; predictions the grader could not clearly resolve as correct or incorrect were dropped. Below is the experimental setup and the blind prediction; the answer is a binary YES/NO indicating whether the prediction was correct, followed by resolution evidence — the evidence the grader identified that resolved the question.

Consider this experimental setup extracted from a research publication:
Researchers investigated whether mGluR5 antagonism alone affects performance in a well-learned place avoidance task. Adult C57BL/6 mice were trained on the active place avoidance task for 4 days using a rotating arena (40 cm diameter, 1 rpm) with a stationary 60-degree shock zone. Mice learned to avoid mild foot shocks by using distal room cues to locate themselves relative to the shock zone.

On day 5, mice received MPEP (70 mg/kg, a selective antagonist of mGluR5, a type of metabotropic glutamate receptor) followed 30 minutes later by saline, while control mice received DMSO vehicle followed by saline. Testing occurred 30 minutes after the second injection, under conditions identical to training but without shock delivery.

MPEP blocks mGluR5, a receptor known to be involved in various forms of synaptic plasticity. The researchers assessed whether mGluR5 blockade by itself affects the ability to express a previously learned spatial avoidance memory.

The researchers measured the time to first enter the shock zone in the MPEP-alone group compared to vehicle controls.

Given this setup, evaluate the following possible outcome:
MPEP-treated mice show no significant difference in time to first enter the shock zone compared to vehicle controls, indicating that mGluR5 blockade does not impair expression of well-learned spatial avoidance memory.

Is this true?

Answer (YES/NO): YES